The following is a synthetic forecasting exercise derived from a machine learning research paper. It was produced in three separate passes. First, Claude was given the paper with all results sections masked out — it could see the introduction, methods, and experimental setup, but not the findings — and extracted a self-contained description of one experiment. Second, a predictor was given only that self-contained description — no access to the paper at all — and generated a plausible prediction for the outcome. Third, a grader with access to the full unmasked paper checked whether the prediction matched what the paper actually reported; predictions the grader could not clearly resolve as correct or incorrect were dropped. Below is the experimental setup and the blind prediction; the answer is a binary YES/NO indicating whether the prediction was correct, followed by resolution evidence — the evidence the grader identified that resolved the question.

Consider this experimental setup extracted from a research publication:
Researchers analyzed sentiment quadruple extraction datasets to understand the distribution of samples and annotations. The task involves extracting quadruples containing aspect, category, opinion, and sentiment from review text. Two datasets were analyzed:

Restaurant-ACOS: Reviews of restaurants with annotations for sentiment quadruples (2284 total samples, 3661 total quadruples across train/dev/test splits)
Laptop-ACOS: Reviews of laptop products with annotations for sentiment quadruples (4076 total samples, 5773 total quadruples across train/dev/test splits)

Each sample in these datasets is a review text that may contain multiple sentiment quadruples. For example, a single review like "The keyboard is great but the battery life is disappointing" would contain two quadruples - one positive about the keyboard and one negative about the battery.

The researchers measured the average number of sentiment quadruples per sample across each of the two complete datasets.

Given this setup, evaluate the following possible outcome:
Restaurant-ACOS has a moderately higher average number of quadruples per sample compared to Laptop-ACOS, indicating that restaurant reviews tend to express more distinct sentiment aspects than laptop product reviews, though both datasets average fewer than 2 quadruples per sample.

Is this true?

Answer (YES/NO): YES